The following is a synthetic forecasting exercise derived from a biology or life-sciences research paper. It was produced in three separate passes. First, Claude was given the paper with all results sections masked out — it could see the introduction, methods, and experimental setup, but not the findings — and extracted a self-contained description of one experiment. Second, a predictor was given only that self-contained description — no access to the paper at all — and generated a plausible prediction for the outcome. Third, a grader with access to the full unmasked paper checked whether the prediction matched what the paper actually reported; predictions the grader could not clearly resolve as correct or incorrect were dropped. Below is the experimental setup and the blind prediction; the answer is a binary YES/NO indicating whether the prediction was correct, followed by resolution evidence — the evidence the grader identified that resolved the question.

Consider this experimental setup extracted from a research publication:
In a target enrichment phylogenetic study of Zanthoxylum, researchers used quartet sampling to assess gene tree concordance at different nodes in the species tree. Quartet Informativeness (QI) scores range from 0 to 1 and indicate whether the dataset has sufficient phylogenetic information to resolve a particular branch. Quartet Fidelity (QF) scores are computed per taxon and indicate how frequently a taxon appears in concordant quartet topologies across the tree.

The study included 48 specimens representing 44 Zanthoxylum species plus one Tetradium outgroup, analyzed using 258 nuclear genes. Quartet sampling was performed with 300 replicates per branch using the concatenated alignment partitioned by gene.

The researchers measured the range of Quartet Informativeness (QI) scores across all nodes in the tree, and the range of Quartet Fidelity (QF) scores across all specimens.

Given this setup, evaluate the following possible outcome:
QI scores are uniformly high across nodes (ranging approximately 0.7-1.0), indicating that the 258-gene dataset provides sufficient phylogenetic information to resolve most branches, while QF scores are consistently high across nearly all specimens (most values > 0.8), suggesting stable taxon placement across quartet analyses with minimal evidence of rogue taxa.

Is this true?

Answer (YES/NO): NO